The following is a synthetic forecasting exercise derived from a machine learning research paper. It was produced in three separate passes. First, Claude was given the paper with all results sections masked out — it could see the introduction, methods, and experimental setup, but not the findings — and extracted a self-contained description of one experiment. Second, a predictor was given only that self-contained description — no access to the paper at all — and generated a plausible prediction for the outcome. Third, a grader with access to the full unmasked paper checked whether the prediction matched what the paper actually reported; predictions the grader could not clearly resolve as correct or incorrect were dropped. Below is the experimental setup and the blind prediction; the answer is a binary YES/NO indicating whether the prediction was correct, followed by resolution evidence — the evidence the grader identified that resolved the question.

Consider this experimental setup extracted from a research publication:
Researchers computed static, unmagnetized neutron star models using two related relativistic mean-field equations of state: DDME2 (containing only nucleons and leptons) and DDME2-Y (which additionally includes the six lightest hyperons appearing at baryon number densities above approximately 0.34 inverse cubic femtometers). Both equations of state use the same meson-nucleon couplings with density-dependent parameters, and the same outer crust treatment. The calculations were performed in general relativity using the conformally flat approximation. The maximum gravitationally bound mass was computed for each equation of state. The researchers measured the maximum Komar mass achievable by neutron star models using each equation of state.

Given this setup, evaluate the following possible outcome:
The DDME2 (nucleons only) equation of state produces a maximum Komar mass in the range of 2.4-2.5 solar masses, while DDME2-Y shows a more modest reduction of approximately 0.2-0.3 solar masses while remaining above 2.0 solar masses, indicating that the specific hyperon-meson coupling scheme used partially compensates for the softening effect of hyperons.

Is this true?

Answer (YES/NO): NO